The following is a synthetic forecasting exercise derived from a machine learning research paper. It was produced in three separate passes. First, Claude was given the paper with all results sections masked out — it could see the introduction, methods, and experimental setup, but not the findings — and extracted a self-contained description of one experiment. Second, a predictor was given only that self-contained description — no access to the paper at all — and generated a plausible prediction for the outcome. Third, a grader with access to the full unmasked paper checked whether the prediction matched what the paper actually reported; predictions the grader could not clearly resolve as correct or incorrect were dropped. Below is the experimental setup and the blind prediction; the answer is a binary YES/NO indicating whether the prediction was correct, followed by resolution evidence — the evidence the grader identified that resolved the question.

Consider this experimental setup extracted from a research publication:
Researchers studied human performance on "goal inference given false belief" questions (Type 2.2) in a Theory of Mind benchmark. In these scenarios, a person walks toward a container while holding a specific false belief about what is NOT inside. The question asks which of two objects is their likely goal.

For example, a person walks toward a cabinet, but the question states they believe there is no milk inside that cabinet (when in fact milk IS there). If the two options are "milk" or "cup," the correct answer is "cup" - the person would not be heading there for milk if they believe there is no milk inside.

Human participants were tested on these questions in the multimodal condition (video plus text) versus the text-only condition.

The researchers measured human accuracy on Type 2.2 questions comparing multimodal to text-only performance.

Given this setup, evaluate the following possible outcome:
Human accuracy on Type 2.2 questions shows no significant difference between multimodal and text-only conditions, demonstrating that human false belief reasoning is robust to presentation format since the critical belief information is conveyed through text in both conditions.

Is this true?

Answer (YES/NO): NO